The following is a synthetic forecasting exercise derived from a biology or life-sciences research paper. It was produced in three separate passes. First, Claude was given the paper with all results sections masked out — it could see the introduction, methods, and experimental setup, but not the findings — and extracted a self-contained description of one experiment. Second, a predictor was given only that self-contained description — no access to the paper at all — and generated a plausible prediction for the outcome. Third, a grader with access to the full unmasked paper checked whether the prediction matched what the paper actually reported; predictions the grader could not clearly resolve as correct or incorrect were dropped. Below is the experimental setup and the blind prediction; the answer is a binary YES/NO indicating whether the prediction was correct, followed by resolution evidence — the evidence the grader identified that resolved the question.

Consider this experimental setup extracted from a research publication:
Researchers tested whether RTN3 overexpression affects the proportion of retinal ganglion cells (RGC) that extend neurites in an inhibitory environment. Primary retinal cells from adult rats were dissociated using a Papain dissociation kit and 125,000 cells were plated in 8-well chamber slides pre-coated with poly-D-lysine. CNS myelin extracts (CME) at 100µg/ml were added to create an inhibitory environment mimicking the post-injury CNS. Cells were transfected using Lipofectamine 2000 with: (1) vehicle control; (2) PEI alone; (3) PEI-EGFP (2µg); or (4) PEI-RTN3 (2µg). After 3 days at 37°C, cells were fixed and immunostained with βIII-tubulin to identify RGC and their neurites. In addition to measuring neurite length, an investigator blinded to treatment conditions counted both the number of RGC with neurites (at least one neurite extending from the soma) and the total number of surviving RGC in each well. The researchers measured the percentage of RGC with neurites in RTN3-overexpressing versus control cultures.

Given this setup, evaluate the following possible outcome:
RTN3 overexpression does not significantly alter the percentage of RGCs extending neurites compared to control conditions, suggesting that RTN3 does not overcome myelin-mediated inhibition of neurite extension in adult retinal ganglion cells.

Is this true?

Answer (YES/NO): NO